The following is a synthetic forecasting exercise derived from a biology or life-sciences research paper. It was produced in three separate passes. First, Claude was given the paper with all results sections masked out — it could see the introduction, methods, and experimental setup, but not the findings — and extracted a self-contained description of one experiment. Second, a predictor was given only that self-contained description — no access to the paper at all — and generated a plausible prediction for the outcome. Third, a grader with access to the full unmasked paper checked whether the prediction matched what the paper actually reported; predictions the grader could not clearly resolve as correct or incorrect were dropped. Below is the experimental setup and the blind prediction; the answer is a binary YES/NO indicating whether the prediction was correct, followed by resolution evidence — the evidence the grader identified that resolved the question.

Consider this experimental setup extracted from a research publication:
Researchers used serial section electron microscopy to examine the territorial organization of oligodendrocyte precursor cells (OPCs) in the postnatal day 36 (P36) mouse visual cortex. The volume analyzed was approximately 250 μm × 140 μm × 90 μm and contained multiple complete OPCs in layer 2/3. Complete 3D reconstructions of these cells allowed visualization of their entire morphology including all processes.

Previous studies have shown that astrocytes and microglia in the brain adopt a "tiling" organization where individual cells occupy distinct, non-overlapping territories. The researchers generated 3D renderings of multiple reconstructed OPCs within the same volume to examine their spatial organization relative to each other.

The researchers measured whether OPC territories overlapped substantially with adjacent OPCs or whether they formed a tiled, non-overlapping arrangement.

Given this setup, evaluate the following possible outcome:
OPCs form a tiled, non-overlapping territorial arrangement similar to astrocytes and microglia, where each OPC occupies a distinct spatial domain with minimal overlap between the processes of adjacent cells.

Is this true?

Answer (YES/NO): YES